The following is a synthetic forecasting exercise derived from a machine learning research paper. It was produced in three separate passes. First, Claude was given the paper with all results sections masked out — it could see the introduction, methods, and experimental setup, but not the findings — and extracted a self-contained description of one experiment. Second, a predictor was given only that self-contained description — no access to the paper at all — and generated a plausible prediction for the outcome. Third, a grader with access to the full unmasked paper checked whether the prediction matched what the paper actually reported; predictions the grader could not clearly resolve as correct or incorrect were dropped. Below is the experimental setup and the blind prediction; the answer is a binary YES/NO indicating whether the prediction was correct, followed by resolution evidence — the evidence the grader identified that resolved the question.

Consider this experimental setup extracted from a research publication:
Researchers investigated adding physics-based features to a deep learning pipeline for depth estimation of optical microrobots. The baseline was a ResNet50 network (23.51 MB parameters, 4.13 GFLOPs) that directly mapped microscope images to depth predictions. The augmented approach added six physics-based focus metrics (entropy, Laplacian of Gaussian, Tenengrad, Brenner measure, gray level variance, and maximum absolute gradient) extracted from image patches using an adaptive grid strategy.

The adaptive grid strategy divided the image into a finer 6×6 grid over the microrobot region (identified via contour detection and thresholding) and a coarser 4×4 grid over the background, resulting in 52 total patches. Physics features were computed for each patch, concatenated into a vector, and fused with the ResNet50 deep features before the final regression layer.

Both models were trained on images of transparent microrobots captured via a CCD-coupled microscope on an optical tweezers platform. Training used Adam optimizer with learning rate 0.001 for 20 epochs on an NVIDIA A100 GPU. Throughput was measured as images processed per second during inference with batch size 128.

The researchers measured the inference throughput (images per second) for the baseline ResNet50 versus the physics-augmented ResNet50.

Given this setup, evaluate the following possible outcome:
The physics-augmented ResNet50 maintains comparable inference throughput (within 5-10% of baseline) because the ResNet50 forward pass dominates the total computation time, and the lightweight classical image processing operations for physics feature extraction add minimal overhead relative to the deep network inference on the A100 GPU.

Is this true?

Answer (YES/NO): YES